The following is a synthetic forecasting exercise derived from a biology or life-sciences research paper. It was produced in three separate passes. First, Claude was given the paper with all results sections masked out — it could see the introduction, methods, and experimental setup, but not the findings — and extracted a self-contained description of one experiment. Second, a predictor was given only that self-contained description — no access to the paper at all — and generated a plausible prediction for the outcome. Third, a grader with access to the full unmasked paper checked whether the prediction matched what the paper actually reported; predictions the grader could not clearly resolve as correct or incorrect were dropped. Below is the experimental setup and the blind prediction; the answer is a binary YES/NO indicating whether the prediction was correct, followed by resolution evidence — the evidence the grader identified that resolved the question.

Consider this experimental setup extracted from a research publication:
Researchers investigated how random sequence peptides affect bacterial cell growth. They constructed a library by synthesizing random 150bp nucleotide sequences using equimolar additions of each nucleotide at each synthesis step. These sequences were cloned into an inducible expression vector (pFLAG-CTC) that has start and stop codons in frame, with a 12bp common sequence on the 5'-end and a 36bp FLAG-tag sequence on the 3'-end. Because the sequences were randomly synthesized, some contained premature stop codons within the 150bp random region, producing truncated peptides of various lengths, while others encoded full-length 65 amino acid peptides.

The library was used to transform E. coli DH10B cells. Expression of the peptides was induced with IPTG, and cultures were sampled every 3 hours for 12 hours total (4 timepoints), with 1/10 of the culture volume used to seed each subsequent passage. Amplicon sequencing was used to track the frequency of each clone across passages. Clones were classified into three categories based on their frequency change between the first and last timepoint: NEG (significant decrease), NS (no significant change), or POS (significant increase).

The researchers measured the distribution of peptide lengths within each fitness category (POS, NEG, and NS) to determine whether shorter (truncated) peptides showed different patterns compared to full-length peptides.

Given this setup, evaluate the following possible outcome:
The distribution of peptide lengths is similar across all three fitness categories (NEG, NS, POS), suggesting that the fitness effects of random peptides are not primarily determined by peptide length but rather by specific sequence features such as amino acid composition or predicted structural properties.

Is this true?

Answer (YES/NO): NO